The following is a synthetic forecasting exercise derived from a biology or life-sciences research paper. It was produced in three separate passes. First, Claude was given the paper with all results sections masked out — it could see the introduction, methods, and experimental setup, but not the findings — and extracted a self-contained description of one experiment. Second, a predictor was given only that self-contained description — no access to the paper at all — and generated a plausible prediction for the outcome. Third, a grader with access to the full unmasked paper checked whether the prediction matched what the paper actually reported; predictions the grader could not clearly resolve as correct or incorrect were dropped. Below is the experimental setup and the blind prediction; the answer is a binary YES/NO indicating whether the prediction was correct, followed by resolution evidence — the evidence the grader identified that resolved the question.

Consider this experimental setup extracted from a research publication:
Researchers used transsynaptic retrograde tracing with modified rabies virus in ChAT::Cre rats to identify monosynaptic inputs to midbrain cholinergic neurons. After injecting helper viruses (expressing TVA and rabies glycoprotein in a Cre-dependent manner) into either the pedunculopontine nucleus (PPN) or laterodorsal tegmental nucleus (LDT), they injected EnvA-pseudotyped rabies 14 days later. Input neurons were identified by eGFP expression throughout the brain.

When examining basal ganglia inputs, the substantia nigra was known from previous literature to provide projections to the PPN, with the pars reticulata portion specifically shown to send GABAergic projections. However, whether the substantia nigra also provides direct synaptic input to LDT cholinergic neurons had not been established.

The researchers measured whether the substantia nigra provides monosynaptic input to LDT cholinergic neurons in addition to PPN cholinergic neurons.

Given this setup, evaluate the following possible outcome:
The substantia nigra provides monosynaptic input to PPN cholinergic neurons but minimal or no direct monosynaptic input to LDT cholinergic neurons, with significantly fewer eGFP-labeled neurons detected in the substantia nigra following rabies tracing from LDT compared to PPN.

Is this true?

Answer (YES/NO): NO